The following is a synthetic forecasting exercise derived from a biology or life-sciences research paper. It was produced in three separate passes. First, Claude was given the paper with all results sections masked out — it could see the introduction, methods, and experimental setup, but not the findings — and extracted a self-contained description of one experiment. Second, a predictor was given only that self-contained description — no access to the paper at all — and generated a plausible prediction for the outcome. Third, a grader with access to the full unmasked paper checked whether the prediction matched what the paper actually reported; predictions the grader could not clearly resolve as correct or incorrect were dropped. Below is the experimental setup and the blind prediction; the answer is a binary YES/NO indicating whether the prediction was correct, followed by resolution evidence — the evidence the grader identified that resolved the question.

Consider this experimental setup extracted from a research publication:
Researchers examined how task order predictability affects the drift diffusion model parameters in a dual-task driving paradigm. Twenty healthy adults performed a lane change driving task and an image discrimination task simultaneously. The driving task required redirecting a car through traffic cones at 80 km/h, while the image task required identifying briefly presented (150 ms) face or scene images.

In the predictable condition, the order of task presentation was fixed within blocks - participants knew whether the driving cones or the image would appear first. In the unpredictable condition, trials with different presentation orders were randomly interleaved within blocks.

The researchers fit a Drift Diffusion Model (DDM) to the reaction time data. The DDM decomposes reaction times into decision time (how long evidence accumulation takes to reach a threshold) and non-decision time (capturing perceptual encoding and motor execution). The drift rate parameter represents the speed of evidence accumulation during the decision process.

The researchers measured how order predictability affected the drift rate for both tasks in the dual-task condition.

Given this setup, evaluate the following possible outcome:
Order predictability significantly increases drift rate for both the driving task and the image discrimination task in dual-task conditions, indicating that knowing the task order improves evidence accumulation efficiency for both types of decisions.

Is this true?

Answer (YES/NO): NO